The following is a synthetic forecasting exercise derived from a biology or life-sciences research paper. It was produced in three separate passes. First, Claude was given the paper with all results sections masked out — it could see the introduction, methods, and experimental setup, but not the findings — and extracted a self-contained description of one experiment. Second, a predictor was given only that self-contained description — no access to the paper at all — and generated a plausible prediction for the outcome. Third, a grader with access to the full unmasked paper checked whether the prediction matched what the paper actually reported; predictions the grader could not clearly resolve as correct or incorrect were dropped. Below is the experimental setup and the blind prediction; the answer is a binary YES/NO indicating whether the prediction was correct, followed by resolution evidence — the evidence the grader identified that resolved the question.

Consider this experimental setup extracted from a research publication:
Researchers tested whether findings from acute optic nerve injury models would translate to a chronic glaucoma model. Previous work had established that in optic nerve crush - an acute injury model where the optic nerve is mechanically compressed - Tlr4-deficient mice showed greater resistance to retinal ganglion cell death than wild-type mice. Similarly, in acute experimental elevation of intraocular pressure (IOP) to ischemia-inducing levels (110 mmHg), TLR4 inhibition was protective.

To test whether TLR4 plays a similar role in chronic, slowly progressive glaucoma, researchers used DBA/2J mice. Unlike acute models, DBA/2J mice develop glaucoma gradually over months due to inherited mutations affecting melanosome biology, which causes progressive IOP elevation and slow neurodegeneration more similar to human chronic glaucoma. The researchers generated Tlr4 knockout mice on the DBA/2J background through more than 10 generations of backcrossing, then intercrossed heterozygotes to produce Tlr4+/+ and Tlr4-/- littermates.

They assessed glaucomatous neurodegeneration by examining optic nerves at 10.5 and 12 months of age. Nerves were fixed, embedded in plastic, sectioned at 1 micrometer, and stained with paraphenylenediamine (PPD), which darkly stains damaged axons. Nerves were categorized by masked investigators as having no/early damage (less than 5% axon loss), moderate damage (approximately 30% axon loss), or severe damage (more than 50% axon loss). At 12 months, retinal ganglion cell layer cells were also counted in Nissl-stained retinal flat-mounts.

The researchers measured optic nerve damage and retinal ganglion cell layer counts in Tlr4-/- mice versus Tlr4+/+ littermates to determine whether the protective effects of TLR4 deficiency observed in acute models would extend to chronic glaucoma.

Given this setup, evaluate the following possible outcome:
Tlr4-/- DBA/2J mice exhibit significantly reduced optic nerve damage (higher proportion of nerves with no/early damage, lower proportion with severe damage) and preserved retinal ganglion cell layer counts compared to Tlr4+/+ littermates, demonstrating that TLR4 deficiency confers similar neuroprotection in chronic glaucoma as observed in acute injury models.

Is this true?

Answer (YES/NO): NO